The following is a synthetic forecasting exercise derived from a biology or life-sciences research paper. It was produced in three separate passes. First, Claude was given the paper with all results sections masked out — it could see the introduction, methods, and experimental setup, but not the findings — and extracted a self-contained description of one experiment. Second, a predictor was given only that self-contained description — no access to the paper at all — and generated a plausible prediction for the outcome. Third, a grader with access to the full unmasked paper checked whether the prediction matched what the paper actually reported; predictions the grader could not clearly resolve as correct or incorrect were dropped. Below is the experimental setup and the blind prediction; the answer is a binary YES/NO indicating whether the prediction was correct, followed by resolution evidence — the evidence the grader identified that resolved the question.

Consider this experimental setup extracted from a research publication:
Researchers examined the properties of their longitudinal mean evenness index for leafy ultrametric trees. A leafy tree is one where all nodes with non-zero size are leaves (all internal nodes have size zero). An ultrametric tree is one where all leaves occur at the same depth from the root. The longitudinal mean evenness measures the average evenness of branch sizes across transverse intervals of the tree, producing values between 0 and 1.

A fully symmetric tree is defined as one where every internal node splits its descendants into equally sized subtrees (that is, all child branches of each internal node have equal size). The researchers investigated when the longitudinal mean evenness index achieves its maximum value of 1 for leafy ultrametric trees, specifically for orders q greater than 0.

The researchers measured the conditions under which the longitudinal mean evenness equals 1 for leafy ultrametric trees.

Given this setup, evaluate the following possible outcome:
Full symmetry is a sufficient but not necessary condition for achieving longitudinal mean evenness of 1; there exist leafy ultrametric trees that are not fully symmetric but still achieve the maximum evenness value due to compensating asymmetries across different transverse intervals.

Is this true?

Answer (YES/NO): NO